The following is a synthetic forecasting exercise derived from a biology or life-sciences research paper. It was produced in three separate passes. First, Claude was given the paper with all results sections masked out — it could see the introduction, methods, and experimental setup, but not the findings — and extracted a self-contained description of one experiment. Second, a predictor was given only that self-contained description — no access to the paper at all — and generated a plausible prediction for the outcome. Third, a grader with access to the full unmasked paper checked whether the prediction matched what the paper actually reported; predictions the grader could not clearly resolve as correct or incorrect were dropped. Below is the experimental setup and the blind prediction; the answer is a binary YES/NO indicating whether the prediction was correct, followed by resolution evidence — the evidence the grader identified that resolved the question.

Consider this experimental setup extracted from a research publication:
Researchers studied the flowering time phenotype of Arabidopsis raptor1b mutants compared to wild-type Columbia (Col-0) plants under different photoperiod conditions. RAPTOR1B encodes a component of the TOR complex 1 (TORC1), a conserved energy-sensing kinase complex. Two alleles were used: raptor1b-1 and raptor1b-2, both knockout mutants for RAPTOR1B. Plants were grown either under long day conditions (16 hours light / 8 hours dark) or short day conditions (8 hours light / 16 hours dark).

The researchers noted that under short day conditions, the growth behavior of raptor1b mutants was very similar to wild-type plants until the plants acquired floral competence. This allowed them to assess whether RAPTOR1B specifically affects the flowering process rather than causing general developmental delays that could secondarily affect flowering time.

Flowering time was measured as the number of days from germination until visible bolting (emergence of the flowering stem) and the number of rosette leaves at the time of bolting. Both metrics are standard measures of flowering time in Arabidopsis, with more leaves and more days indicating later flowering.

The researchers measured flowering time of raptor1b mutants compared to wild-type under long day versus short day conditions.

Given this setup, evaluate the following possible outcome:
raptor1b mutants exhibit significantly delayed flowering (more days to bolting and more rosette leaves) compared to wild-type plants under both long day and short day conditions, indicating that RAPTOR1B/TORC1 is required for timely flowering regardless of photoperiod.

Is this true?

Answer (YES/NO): NO